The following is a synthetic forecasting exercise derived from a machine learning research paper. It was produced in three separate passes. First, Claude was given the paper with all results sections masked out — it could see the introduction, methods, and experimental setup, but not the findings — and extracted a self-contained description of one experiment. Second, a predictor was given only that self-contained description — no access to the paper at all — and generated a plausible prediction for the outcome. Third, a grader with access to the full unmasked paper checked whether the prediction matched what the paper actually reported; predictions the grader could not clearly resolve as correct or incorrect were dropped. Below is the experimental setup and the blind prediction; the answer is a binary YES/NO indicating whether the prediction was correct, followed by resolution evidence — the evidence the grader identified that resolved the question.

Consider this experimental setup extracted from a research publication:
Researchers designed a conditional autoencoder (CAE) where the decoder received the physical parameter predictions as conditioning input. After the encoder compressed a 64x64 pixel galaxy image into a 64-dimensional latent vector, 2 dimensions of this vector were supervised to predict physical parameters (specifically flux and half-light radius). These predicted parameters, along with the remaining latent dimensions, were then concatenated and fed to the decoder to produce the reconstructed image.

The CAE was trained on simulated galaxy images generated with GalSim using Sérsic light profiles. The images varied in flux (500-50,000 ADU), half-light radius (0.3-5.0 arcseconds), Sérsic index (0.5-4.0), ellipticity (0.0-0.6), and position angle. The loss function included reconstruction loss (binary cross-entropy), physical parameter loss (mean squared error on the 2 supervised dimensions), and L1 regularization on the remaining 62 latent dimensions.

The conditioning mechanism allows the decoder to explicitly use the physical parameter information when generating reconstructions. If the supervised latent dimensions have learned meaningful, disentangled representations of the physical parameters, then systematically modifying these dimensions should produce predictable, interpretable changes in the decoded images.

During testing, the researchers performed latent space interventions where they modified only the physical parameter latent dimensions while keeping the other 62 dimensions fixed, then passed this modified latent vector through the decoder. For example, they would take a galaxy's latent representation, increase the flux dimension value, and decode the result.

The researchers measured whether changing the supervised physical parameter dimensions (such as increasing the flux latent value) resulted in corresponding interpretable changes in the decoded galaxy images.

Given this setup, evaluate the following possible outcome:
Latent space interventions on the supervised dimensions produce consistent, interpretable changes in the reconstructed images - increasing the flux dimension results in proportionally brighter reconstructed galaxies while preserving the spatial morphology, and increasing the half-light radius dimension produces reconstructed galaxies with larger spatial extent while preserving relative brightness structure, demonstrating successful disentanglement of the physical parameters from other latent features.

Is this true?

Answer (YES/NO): YES